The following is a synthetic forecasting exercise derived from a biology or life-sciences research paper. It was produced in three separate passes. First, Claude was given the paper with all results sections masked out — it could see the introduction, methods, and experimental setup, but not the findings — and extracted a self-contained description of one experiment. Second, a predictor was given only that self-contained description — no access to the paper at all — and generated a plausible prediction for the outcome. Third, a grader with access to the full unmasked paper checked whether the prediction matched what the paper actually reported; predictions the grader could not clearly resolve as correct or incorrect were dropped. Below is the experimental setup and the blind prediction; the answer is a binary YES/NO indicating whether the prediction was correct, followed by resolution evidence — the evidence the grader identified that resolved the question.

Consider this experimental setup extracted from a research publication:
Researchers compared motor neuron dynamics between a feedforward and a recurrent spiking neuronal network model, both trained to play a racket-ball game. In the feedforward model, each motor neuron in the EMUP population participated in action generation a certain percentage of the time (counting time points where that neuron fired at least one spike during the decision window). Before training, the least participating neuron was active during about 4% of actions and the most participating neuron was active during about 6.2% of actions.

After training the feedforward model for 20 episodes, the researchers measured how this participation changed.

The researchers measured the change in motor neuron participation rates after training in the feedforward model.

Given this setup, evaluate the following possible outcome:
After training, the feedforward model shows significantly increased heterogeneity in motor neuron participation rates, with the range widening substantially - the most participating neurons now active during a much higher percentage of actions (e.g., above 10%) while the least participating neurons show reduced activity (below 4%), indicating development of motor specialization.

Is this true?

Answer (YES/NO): NO